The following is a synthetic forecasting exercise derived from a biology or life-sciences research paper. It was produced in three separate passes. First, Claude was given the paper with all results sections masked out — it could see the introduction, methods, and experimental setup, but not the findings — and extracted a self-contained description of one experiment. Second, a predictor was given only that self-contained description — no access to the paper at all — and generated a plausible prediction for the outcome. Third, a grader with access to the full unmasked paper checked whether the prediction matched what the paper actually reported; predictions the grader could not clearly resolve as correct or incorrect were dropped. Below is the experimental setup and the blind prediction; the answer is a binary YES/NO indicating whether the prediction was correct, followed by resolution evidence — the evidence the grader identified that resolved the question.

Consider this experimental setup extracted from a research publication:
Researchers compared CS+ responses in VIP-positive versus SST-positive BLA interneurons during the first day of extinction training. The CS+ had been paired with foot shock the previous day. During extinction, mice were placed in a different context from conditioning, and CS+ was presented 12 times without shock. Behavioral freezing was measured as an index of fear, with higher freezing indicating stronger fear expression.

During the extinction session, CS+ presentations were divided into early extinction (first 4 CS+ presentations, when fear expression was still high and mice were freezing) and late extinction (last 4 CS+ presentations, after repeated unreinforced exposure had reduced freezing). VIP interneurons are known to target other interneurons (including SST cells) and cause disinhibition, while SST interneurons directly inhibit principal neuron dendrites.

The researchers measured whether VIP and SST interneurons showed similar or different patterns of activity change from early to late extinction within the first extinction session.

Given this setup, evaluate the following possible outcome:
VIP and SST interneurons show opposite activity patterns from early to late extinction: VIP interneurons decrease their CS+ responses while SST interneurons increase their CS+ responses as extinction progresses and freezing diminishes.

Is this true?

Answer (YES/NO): YES